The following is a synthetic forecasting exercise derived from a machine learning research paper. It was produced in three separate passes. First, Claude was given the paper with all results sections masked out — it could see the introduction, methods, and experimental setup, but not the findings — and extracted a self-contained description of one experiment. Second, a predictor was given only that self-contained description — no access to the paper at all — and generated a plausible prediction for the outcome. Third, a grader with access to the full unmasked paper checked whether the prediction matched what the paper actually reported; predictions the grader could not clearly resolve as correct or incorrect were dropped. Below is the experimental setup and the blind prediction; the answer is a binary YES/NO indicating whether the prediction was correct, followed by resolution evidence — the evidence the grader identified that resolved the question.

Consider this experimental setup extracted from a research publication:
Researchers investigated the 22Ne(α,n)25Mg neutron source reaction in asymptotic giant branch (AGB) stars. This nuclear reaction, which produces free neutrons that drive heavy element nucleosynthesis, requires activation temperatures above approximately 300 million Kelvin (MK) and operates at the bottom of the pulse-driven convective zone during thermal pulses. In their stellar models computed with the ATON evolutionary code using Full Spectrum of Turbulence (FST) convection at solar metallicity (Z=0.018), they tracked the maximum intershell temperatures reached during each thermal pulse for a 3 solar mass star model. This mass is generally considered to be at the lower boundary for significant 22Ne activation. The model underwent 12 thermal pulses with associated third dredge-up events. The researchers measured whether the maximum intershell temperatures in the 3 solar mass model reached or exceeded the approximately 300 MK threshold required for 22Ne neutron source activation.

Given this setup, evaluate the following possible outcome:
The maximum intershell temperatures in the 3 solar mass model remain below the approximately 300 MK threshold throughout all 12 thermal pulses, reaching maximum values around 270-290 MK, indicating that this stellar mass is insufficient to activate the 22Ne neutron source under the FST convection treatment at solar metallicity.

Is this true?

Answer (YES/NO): NO